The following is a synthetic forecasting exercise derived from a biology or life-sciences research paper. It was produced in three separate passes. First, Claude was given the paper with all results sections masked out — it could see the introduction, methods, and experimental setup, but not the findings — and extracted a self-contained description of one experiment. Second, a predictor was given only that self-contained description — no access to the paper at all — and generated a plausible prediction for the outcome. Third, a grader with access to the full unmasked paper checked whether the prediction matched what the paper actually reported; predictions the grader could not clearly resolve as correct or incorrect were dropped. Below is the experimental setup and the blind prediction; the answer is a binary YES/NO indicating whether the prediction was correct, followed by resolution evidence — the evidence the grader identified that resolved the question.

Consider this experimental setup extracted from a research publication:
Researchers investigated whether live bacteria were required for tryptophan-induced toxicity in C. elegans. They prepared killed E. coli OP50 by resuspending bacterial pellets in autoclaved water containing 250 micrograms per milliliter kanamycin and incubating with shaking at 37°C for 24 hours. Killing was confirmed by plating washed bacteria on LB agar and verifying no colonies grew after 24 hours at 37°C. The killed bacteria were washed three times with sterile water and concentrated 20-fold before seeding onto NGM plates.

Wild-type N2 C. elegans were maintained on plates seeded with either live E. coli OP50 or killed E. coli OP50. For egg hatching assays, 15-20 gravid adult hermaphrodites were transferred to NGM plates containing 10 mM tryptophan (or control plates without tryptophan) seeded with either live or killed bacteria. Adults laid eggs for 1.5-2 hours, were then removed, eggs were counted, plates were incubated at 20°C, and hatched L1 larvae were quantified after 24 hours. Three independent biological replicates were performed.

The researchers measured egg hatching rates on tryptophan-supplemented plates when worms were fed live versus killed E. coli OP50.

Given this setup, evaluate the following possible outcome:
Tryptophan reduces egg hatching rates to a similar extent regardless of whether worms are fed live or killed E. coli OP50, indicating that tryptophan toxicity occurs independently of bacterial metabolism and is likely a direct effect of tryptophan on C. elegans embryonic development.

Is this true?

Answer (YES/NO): NO